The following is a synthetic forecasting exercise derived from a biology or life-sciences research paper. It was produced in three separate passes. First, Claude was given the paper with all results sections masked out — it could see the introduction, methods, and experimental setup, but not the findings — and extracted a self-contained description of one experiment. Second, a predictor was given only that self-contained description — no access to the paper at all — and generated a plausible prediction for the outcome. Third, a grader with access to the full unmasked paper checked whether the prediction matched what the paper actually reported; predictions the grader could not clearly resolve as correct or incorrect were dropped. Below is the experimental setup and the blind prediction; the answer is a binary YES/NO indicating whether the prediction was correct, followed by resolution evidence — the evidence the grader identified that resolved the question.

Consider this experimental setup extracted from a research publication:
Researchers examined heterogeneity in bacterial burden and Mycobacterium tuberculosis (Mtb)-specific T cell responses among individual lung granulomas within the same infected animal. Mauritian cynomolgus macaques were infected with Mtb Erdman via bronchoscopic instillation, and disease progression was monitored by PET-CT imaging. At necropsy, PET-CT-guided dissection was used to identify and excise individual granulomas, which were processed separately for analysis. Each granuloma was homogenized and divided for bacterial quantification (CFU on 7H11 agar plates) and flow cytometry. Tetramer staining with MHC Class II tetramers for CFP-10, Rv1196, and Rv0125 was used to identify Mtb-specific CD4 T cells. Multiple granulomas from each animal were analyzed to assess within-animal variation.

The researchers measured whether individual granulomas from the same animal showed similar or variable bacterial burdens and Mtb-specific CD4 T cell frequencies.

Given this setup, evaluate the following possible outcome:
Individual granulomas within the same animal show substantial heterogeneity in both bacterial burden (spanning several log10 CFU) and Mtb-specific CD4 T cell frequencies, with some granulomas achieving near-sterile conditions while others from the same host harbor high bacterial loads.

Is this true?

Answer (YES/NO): YES